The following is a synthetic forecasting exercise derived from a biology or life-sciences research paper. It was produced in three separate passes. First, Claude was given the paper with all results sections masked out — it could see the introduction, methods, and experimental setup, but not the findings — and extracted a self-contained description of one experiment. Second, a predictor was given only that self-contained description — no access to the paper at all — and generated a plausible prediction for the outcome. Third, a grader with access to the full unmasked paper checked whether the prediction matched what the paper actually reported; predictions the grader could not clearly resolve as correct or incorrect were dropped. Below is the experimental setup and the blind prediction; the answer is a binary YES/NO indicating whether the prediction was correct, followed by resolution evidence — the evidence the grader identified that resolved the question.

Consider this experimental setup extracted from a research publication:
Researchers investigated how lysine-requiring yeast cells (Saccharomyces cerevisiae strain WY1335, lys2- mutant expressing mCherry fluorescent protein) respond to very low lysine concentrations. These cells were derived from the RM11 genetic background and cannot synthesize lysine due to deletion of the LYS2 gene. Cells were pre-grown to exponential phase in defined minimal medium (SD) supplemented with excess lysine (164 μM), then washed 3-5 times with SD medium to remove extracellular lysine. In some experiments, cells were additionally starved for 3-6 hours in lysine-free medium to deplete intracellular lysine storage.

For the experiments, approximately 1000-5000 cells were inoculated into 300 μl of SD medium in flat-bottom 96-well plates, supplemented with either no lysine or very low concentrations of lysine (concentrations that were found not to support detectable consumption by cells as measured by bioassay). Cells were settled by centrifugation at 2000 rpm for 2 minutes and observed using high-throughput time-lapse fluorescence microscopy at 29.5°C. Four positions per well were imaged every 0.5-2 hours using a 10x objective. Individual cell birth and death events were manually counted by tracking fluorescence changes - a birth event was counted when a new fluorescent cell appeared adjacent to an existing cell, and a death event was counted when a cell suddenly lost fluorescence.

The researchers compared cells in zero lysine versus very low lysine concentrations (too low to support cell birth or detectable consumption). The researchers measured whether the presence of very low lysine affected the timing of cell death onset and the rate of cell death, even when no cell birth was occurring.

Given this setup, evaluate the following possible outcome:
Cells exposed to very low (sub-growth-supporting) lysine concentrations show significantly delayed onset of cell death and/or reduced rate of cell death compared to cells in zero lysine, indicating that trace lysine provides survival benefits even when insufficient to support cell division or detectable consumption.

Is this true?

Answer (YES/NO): YES